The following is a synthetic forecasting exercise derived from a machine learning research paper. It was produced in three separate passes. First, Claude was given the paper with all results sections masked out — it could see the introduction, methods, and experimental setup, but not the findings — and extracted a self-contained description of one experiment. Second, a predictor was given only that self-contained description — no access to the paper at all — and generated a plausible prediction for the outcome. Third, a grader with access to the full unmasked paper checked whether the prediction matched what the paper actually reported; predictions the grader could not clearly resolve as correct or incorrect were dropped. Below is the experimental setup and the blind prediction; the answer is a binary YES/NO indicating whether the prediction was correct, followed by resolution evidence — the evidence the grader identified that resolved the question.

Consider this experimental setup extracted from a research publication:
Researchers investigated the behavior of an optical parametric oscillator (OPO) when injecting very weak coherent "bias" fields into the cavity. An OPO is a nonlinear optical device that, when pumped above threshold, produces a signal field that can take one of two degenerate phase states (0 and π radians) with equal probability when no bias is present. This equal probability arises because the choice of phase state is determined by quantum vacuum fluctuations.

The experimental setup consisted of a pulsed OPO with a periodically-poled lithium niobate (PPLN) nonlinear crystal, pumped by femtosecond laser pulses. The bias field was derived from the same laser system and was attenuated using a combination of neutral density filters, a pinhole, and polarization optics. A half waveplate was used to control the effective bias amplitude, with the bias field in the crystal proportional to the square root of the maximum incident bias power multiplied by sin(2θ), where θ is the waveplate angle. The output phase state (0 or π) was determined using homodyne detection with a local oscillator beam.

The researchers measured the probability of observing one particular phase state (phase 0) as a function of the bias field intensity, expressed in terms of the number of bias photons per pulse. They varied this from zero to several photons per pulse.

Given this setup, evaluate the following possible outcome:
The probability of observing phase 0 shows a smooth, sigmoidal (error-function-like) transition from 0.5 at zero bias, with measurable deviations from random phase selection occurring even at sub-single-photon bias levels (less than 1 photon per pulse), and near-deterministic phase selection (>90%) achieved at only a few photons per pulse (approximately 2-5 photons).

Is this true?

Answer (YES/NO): NO